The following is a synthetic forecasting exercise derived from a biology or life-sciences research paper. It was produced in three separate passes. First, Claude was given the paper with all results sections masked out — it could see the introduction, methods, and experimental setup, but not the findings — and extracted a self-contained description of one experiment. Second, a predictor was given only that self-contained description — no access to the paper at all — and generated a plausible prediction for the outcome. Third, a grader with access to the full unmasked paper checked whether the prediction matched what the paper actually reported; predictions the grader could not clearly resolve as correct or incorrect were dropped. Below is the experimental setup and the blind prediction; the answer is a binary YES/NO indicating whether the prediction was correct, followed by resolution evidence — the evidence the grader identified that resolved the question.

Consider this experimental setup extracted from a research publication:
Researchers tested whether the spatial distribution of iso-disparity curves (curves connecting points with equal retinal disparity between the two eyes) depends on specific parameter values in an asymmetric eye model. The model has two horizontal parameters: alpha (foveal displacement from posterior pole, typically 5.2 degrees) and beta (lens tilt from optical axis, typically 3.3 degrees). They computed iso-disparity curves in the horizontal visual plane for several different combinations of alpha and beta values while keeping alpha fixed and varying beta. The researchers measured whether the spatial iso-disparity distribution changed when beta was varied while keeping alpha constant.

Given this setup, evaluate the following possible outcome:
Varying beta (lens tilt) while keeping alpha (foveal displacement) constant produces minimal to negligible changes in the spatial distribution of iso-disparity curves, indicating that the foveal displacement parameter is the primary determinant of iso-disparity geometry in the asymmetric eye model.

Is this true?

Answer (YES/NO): YES